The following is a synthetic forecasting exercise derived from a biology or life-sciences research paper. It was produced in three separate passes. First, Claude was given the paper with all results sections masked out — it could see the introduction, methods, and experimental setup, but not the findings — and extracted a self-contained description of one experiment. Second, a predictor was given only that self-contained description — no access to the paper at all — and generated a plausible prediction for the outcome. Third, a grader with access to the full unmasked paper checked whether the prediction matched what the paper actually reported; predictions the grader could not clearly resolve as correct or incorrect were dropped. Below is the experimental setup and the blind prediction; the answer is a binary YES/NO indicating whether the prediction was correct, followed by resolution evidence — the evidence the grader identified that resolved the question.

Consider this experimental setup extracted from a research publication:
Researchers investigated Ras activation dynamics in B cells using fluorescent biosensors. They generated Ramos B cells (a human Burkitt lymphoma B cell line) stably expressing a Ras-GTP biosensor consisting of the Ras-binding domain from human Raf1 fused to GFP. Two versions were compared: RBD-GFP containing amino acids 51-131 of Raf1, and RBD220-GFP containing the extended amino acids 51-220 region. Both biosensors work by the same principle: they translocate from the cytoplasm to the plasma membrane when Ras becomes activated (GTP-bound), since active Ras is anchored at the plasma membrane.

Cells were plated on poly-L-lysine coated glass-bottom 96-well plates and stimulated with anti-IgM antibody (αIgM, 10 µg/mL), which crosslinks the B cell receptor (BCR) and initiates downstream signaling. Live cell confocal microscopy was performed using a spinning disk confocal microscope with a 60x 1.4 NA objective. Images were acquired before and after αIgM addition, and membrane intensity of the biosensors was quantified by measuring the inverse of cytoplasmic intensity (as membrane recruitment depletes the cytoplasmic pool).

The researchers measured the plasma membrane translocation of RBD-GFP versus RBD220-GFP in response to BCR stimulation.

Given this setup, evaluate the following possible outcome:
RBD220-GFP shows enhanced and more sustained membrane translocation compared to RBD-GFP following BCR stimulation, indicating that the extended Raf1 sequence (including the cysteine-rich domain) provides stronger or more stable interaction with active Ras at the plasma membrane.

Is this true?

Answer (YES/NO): NO